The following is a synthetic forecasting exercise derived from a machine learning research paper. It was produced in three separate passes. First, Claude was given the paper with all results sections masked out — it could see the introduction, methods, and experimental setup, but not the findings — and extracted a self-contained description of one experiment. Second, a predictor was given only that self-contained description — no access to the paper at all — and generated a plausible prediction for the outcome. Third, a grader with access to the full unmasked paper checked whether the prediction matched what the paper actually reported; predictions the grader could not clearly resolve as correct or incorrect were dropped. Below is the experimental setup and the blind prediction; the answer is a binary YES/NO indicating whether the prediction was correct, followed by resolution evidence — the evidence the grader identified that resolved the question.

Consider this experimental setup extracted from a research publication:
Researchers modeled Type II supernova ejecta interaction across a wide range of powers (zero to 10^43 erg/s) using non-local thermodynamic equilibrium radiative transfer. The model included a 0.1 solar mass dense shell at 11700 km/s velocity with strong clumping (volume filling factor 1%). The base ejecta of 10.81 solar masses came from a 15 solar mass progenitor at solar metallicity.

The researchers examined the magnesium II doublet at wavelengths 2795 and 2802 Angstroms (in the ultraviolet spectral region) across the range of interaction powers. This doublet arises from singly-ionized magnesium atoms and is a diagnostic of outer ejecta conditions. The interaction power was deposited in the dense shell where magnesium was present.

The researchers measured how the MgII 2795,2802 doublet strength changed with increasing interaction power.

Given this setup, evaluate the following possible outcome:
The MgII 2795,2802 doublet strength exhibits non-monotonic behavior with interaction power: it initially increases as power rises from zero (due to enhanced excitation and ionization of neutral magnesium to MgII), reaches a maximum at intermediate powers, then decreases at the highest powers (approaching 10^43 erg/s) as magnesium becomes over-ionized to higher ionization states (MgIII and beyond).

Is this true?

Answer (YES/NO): NO